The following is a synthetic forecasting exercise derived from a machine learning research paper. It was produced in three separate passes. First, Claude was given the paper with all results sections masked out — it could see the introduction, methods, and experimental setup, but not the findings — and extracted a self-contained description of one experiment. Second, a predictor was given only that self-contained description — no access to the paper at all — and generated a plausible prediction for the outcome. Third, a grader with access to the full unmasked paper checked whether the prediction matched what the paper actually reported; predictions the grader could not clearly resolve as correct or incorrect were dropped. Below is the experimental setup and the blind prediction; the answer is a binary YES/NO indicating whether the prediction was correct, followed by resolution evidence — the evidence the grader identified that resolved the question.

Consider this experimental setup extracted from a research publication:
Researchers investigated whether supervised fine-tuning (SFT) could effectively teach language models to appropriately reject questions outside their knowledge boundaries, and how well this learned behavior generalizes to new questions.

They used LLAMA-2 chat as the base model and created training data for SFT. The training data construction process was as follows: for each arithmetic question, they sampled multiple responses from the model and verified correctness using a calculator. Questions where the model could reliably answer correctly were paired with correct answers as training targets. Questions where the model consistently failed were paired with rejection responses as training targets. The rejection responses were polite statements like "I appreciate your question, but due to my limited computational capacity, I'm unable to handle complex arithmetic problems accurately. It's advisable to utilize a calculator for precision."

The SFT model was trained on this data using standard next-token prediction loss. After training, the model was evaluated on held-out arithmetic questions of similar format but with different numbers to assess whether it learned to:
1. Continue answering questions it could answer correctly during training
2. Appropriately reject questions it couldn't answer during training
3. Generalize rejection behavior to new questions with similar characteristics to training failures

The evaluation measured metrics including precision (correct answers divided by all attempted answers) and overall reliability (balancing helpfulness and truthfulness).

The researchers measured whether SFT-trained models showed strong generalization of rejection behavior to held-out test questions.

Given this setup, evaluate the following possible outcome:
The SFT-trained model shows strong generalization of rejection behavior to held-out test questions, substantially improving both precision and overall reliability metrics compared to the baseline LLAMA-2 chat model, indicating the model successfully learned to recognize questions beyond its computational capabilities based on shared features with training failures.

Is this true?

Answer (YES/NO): NO